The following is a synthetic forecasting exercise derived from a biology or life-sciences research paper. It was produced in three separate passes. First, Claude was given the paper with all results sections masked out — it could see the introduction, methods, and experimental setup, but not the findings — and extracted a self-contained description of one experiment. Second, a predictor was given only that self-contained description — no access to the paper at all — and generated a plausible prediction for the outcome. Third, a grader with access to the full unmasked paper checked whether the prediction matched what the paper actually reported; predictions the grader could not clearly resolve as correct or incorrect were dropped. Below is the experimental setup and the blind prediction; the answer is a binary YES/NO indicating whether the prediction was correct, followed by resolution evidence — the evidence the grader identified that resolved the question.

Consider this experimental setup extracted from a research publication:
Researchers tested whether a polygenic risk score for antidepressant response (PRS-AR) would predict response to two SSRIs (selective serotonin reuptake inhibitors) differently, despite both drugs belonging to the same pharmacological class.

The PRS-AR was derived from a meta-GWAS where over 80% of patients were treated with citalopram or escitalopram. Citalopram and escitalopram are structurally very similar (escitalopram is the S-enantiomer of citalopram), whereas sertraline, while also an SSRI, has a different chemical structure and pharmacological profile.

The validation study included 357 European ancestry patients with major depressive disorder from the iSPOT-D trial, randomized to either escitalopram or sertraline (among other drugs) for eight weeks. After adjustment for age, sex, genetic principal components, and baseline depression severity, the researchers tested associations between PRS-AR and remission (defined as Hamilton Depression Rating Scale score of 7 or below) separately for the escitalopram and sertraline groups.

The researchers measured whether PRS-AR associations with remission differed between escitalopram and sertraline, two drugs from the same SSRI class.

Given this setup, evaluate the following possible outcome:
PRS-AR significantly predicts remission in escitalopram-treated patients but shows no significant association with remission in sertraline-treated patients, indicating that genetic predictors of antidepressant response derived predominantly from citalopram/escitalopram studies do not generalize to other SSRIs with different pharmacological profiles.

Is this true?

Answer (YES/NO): YES